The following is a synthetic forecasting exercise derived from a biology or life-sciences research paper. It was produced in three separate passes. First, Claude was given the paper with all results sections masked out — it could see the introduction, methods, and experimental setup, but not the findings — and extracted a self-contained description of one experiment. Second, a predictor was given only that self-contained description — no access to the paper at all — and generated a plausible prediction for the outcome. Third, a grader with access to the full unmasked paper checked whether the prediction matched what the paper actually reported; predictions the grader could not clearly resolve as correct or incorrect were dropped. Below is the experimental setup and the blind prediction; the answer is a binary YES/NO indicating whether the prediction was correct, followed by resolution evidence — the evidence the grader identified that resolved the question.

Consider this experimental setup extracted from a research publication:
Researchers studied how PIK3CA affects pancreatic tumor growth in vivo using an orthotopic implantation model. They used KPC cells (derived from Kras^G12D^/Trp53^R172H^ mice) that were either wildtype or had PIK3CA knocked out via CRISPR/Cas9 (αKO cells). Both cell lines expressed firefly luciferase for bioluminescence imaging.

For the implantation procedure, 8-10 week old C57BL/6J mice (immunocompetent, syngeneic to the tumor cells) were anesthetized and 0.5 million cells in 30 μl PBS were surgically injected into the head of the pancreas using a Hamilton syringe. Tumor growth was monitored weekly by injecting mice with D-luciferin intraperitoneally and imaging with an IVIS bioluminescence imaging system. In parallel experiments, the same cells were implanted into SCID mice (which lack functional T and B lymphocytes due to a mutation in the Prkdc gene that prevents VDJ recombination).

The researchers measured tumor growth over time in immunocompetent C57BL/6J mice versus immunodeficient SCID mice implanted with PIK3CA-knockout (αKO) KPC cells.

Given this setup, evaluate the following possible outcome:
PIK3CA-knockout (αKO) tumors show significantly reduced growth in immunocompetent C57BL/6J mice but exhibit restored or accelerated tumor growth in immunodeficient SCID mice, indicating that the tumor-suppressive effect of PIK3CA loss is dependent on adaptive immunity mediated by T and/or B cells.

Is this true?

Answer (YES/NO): YES